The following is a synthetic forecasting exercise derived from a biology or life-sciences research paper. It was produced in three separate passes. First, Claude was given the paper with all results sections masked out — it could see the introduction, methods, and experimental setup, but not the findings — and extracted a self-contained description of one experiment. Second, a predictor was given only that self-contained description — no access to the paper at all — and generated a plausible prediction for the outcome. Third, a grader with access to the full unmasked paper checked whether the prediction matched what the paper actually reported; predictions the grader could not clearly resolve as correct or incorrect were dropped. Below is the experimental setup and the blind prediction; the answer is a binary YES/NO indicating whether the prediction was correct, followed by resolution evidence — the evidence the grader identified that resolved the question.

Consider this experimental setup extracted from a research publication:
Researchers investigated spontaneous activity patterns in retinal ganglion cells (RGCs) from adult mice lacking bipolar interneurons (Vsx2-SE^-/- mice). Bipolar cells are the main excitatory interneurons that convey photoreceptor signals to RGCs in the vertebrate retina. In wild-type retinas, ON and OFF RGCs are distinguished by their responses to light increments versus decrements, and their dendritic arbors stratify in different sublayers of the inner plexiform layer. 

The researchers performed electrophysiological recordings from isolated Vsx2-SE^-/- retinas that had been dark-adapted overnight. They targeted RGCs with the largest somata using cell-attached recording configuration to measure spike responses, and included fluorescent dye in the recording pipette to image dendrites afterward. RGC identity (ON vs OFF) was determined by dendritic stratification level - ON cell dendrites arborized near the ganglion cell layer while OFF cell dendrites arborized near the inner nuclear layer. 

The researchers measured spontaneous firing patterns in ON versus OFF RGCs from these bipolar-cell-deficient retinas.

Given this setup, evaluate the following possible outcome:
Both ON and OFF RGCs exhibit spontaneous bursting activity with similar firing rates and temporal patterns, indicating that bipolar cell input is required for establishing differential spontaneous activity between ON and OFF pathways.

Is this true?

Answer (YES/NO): NO